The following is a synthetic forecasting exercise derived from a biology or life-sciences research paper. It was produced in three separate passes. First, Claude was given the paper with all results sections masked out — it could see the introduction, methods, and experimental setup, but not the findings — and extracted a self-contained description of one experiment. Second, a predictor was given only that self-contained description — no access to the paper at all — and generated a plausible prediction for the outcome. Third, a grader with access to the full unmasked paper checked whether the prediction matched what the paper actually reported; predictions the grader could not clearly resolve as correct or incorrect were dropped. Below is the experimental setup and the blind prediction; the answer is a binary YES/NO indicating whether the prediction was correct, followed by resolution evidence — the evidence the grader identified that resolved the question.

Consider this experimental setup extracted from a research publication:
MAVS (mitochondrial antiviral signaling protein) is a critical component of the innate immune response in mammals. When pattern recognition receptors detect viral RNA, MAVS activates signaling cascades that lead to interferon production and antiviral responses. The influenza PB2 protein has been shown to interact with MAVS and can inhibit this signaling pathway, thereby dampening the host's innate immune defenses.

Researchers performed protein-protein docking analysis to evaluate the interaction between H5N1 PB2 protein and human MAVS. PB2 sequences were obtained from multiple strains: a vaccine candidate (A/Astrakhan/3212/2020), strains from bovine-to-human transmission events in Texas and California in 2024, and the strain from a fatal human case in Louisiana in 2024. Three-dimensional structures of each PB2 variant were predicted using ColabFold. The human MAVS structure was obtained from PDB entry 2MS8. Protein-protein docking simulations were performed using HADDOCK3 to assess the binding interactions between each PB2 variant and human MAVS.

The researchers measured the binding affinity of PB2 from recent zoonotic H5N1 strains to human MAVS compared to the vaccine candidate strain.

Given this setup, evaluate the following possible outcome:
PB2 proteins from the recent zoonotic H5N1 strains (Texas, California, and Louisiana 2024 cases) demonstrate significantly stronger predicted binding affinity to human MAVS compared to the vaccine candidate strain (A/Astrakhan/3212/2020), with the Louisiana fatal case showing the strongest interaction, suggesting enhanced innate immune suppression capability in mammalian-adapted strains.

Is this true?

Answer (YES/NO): YES